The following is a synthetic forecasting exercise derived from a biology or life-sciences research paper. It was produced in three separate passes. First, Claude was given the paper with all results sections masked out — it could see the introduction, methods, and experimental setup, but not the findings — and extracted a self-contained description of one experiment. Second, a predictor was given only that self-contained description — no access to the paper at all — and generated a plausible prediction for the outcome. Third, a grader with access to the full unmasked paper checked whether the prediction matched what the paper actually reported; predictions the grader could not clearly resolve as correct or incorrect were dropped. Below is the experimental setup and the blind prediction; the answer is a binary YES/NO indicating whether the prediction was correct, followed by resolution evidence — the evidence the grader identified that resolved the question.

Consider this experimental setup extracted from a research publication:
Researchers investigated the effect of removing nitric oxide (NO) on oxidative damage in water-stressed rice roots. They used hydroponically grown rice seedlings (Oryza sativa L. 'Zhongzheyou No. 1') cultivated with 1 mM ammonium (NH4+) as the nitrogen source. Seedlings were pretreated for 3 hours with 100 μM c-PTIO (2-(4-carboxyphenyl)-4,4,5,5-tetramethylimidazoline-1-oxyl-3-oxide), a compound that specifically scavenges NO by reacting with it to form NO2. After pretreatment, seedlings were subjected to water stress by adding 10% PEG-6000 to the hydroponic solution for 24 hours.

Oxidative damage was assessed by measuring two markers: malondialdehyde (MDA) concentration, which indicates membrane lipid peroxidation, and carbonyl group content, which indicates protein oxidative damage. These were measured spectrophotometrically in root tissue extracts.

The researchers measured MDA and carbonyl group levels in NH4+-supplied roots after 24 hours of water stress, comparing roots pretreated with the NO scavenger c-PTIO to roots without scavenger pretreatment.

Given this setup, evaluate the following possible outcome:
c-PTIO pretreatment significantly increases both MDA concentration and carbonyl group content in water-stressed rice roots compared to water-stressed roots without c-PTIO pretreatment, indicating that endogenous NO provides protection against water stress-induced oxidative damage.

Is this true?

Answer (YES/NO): YES